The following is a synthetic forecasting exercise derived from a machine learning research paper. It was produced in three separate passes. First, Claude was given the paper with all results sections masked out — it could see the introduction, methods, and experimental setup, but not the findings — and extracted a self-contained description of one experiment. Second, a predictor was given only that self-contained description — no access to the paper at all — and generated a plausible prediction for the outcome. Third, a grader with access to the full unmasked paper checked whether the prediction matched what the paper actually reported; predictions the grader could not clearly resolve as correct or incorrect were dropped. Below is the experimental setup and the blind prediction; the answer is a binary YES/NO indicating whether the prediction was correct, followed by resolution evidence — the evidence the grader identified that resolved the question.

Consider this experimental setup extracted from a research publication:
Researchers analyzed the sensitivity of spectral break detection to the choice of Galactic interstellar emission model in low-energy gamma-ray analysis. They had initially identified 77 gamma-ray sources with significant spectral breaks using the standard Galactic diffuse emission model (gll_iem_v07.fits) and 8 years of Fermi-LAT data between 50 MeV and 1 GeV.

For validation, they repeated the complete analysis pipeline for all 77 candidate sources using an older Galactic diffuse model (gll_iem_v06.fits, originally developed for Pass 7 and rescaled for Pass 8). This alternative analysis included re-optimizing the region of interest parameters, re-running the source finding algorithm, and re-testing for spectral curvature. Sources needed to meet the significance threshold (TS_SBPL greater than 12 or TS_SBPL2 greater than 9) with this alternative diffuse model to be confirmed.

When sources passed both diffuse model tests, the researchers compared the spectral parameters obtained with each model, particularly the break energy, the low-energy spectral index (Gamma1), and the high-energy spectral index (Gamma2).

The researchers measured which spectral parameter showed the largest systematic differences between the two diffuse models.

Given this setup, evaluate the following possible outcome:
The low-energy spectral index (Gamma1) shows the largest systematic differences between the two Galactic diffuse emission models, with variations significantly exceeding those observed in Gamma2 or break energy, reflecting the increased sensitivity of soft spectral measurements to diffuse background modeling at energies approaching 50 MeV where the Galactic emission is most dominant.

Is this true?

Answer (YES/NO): NO